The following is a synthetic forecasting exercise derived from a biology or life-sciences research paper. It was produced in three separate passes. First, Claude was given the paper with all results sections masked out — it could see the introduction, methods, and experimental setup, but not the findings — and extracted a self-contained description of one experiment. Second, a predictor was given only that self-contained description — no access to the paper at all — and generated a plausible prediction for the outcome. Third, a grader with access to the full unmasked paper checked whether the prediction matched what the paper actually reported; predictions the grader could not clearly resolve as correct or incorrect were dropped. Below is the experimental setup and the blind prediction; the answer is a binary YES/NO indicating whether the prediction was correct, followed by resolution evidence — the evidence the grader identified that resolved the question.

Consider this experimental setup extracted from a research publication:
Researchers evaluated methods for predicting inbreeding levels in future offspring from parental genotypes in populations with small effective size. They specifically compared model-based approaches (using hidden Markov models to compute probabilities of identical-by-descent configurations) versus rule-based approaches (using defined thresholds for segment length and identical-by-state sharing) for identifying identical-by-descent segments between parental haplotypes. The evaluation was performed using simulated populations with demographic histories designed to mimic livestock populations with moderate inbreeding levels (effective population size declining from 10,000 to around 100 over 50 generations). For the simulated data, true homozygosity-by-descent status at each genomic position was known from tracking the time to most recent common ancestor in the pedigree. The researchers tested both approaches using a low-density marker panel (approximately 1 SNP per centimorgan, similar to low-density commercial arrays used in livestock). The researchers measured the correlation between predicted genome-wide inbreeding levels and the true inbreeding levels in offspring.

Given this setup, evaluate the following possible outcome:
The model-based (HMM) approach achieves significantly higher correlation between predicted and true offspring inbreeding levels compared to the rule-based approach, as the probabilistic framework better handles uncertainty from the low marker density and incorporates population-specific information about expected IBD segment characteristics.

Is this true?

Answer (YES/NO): NO